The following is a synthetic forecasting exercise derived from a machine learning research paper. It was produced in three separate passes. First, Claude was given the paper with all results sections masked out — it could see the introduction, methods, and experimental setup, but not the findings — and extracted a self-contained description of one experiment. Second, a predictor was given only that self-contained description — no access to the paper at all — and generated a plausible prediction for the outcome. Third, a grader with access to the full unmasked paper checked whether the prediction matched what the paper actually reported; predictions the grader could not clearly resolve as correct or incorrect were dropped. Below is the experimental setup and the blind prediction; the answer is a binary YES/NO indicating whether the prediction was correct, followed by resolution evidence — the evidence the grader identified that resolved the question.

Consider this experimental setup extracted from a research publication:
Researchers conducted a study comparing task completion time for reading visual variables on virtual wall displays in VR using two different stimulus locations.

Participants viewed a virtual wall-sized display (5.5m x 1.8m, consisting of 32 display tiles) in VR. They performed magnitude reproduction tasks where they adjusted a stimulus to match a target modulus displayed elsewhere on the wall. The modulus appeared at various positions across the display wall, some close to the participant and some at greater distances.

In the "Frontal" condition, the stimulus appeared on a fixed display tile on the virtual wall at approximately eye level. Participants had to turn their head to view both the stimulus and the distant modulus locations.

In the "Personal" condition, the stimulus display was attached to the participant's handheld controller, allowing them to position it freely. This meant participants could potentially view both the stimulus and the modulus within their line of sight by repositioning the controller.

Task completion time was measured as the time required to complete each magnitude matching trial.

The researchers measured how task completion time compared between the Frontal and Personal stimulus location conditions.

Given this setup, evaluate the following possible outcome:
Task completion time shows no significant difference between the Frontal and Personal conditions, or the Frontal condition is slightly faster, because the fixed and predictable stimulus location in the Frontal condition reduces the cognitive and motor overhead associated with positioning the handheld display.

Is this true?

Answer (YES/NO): NO